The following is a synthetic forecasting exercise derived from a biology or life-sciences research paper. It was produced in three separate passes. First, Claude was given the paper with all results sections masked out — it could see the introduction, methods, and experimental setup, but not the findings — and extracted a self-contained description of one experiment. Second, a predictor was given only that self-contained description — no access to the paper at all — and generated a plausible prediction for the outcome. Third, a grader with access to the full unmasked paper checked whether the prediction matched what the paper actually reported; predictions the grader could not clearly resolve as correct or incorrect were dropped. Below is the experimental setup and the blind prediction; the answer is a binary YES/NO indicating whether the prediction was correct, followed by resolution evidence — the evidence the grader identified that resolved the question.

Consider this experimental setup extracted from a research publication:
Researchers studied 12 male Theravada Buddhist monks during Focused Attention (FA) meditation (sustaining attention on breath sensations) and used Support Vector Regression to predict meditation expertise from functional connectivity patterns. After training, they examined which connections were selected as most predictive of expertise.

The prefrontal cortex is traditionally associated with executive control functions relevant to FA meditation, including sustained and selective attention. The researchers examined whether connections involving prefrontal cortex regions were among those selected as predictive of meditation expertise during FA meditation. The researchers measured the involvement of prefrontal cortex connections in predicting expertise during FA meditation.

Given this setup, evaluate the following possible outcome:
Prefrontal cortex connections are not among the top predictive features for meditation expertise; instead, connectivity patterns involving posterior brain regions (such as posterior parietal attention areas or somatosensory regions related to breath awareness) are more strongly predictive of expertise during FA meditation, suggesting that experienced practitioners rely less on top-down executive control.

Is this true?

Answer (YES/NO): YES